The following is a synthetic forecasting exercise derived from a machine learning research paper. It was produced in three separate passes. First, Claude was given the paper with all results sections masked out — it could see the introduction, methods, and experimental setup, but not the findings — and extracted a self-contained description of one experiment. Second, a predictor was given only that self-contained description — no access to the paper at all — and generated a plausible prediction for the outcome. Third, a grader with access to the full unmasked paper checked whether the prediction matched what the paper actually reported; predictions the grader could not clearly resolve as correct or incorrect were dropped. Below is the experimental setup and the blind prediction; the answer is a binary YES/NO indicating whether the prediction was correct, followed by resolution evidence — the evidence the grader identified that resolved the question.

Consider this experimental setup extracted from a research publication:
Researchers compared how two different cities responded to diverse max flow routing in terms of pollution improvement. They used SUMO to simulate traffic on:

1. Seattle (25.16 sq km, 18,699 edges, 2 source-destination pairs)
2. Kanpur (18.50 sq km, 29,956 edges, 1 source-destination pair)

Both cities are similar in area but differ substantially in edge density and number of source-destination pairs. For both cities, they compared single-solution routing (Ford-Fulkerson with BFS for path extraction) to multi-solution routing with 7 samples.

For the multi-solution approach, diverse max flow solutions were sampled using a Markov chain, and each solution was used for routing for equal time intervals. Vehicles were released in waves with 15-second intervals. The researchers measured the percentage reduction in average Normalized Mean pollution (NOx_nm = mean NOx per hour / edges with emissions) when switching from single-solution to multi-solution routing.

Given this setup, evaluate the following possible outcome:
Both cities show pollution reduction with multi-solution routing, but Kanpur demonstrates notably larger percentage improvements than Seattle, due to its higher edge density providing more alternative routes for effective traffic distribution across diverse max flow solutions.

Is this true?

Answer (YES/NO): NO